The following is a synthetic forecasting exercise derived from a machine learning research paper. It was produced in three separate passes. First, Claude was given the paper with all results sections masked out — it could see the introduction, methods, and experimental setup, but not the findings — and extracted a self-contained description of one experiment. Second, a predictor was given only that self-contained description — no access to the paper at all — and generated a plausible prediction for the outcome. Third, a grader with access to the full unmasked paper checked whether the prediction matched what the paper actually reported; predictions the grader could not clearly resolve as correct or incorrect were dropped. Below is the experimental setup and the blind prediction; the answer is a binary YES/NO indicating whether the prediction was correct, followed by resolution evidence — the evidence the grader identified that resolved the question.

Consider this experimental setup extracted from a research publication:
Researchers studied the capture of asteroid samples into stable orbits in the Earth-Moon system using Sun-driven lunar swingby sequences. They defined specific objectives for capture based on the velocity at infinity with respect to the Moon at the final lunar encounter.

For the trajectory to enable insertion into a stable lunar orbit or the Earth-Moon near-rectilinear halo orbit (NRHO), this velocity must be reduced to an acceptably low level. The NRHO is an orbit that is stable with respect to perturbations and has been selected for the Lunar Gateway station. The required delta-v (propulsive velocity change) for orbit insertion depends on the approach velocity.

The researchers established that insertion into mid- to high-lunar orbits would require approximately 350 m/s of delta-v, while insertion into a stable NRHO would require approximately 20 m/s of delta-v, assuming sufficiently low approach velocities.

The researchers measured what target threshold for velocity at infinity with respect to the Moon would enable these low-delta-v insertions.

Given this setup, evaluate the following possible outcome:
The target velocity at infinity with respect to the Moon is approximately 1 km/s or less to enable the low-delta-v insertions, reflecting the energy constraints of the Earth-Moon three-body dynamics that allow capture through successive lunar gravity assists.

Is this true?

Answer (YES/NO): NO